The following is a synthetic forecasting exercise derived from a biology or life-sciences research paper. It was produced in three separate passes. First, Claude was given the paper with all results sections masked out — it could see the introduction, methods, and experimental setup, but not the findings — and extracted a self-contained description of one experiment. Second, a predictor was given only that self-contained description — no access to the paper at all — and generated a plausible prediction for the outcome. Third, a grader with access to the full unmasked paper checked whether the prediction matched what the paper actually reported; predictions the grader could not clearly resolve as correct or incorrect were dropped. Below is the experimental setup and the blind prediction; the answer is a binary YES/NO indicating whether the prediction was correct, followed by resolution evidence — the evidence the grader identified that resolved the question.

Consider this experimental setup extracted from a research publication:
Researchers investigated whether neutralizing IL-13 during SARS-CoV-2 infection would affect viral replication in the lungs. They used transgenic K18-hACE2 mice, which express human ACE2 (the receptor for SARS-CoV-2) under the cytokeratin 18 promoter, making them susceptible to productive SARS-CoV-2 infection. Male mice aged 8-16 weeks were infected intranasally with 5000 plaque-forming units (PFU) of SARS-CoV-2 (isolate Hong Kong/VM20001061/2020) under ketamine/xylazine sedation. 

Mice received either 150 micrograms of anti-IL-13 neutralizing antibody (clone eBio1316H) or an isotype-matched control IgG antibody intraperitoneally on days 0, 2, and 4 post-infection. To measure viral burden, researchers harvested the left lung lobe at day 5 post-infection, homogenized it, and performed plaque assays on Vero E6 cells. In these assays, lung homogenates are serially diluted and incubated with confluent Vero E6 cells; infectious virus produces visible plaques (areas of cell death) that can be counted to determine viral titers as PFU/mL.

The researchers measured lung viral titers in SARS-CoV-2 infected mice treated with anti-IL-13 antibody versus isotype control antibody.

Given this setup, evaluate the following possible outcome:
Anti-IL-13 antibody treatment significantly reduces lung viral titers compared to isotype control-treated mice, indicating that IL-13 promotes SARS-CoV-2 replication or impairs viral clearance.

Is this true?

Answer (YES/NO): NO